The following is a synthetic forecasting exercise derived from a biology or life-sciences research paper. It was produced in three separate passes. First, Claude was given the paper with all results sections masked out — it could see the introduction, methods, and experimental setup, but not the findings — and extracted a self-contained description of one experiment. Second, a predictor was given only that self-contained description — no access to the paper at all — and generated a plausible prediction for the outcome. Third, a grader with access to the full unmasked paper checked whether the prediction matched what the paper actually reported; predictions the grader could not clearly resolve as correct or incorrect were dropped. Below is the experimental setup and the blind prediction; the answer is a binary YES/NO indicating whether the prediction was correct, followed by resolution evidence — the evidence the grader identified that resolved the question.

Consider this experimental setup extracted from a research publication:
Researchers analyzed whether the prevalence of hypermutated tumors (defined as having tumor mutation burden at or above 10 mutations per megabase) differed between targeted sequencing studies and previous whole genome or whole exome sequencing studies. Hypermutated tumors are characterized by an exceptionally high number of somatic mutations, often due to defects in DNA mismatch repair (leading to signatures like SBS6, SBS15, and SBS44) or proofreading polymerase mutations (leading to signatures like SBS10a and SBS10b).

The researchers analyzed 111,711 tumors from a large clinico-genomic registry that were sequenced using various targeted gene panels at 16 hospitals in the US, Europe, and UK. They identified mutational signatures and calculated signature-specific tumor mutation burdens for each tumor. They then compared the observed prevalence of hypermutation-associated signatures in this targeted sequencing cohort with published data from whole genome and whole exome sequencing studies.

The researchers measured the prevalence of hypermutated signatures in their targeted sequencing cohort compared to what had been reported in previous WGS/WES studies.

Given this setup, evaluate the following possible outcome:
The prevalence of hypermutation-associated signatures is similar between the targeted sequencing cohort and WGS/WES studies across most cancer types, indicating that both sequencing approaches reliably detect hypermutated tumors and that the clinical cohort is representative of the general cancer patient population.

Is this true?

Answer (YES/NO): NO